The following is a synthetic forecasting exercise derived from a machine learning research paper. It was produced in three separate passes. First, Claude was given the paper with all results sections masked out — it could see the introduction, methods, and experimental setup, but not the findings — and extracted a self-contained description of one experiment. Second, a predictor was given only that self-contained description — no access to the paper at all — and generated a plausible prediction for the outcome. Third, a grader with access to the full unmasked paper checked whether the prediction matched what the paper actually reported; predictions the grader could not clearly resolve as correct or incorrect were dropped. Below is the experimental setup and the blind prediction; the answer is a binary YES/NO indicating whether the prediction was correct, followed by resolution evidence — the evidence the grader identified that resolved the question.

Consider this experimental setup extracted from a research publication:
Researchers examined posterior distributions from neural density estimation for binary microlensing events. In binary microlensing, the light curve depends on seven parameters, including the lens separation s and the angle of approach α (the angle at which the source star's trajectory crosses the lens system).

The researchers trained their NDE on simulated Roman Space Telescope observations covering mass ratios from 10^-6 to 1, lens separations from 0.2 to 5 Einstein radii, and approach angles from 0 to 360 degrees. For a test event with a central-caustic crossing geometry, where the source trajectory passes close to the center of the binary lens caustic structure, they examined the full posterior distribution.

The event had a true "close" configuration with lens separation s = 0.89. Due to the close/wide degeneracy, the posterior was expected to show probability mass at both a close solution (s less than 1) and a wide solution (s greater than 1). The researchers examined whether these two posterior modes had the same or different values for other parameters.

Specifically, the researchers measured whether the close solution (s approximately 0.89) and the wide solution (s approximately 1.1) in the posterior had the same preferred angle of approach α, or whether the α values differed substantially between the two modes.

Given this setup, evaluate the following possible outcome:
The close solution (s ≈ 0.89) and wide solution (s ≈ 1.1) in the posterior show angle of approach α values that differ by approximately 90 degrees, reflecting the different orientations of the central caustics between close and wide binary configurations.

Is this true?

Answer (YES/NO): NO